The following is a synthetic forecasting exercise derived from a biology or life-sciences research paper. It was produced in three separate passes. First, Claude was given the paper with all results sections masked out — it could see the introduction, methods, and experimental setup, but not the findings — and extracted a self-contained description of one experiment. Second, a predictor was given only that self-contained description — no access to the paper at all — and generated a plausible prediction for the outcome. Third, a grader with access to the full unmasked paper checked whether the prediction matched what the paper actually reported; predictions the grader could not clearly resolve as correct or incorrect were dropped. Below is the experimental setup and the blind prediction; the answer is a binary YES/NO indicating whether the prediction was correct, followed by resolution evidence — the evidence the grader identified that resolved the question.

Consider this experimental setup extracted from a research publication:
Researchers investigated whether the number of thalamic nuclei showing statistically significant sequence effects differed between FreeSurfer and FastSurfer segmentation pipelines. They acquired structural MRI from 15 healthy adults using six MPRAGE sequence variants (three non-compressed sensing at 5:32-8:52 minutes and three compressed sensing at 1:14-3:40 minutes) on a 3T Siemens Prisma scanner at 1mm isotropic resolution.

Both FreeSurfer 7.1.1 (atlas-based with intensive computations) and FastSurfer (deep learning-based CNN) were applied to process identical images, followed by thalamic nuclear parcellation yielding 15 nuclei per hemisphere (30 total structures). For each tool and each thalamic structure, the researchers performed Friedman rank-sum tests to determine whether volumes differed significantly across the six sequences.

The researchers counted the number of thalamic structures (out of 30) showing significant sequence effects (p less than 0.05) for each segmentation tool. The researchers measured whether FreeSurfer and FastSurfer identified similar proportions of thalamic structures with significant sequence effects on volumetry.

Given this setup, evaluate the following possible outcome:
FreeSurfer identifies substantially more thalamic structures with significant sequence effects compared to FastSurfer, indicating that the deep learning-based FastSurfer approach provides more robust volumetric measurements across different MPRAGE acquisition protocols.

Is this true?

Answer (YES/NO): NO